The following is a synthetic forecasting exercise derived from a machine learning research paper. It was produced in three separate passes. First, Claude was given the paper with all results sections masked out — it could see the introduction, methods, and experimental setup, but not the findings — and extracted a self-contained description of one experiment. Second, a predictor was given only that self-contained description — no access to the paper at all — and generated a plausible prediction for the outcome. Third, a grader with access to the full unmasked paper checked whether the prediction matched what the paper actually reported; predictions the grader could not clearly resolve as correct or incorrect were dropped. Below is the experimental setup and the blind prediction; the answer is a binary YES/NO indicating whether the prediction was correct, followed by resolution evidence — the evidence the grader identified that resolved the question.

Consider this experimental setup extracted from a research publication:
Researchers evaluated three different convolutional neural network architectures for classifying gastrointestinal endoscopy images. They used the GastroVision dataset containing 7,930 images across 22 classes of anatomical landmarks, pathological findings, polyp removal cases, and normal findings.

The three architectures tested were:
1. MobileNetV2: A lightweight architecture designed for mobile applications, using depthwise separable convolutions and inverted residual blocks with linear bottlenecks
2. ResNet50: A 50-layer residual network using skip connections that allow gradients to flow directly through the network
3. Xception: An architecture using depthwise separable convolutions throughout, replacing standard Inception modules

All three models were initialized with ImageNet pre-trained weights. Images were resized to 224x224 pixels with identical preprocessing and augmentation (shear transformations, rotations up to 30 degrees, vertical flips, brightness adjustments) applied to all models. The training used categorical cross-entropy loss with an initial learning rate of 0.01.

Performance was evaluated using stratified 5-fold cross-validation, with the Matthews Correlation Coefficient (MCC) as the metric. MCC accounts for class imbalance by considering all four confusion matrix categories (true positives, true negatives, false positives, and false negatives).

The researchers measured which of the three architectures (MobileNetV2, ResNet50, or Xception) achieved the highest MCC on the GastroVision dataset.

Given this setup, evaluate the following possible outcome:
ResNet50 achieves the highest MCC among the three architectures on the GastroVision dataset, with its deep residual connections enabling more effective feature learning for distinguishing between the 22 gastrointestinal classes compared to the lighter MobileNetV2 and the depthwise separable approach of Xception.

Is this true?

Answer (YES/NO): NO